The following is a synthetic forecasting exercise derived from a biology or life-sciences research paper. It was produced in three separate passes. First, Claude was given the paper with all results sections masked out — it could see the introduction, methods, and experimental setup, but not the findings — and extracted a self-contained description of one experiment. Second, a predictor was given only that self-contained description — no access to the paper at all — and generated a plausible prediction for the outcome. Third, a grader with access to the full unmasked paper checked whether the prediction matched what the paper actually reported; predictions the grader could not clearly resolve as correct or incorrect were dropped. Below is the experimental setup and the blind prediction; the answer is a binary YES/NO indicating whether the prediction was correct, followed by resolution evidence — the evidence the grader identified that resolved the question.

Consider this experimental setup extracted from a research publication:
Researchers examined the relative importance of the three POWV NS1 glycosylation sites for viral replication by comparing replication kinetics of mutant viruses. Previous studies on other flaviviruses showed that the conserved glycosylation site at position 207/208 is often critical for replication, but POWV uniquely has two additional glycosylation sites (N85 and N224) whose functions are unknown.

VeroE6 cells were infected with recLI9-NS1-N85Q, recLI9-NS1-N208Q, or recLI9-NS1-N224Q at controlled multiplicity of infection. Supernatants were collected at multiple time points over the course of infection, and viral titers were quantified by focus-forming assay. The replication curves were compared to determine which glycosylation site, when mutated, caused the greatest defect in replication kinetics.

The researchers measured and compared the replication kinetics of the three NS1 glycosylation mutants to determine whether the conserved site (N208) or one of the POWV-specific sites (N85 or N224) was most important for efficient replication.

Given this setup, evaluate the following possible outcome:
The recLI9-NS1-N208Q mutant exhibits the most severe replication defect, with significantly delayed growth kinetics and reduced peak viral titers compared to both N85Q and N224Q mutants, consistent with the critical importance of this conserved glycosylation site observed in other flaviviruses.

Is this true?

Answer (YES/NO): NO